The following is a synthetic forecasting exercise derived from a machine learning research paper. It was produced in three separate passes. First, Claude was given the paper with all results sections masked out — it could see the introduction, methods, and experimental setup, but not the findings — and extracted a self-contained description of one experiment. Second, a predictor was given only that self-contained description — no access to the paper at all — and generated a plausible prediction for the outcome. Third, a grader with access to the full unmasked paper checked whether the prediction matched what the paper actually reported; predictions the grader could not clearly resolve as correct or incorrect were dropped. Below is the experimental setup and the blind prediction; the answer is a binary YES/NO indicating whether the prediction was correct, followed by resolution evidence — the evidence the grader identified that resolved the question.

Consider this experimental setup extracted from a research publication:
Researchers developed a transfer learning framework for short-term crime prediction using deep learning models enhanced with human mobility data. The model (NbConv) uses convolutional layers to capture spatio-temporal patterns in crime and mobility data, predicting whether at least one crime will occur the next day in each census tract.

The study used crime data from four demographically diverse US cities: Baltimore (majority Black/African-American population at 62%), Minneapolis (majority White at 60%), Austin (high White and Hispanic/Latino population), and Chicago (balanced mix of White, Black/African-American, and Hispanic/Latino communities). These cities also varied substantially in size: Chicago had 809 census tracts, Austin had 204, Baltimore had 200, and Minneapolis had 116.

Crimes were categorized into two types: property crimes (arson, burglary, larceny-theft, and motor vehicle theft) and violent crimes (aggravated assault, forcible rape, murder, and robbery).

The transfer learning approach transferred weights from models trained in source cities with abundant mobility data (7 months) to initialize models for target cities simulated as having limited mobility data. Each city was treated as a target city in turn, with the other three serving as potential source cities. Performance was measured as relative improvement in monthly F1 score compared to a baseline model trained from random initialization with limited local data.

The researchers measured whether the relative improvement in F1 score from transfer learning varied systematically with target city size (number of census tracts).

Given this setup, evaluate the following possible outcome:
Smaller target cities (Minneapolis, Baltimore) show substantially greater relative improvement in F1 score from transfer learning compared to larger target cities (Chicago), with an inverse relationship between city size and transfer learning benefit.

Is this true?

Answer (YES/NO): YES